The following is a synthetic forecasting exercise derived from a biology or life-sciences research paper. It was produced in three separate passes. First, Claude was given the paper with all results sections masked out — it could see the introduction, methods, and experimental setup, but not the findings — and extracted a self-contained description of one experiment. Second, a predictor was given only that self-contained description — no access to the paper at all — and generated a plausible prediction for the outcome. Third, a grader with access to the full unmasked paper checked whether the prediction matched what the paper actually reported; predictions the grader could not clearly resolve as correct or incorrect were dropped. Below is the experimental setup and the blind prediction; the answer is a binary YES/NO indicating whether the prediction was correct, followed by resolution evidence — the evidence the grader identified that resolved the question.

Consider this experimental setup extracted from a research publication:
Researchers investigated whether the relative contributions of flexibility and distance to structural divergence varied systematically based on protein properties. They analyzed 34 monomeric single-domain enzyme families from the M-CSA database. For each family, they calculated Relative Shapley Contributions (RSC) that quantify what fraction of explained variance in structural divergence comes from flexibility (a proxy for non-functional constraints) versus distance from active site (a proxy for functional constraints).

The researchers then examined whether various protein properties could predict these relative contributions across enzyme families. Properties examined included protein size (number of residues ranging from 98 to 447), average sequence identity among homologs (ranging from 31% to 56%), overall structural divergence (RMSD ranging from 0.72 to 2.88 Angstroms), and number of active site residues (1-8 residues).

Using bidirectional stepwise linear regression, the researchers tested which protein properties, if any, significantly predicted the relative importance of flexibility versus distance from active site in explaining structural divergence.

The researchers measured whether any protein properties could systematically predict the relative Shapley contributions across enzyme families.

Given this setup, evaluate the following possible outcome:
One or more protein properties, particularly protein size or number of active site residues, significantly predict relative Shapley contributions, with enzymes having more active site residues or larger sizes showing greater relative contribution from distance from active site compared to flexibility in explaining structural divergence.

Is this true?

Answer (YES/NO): NO